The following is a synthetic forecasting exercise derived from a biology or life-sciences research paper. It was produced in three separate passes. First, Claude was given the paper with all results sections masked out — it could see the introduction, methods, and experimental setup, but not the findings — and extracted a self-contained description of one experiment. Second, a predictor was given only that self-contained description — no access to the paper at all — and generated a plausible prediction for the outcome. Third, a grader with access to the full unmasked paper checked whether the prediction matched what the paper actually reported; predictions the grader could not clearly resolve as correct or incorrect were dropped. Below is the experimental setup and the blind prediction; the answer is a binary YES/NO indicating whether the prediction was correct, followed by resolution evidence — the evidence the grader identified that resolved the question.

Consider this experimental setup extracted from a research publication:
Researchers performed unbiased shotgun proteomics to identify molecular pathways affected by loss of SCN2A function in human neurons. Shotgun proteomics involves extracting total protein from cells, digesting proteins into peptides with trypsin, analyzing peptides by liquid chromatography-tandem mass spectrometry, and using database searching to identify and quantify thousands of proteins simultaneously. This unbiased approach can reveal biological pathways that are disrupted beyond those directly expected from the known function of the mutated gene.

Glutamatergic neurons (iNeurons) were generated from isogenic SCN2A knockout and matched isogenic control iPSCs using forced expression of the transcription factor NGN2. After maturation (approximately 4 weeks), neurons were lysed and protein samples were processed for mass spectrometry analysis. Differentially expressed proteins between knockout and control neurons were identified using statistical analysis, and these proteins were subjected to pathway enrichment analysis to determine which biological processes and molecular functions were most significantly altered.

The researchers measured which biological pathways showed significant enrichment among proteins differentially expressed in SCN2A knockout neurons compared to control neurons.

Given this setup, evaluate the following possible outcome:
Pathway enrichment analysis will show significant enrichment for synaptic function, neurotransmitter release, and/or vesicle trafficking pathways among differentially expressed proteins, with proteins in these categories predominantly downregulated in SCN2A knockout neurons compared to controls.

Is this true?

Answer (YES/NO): NO